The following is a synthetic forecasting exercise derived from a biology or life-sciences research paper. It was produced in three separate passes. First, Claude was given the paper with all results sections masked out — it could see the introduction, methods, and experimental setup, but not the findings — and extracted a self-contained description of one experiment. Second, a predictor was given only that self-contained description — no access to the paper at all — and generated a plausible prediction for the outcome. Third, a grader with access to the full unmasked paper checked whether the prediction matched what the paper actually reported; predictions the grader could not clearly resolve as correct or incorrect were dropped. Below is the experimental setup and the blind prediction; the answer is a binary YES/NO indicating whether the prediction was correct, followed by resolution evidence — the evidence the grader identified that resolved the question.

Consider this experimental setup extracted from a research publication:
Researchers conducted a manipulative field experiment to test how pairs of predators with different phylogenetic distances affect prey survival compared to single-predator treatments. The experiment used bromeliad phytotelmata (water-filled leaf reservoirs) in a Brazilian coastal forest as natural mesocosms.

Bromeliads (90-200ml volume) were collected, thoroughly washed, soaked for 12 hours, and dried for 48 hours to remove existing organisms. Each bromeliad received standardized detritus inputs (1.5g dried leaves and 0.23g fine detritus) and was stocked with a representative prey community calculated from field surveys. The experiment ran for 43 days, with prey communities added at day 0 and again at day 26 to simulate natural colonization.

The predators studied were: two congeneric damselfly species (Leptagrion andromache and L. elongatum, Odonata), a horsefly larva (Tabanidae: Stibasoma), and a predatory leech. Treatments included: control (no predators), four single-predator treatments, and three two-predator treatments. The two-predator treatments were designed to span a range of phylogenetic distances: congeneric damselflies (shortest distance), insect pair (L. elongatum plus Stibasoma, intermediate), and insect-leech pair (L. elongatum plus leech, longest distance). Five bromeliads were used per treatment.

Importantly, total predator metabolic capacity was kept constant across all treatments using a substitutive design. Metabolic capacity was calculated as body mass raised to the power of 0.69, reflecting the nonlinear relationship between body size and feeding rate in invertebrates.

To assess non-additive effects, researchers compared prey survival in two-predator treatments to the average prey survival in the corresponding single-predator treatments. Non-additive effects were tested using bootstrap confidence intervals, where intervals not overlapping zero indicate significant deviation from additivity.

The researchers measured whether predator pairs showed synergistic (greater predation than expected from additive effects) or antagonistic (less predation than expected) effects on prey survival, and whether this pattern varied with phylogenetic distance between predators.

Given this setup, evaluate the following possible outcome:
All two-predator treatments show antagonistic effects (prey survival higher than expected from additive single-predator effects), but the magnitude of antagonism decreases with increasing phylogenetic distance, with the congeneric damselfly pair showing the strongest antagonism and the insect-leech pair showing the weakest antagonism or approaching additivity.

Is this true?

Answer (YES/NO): NO